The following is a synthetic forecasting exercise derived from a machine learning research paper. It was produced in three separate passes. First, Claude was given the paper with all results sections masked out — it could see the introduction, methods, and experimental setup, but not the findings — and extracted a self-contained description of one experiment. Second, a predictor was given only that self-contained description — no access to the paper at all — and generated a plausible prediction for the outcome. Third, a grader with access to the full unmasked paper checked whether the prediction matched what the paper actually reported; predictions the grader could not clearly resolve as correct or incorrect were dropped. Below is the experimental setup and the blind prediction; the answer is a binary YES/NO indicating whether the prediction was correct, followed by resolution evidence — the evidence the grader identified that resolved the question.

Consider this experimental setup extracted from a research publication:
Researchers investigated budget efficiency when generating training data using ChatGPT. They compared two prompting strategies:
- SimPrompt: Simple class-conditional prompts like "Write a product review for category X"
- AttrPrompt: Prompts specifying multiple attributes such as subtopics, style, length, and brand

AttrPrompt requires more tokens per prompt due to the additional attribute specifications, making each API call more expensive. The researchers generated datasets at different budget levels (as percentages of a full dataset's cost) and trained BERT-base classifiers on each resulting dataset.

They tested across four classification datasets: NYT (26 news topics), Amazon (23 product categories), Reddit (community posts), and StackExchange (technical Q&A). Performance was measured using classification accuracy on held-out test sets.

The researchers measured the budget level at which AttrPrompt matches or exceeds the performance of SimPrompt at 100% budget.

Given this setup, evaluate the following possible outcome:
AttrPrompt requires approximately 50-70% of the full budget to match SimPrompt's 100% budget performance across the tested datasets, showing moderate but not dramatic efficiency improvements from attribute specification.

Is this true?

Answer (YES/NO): NO